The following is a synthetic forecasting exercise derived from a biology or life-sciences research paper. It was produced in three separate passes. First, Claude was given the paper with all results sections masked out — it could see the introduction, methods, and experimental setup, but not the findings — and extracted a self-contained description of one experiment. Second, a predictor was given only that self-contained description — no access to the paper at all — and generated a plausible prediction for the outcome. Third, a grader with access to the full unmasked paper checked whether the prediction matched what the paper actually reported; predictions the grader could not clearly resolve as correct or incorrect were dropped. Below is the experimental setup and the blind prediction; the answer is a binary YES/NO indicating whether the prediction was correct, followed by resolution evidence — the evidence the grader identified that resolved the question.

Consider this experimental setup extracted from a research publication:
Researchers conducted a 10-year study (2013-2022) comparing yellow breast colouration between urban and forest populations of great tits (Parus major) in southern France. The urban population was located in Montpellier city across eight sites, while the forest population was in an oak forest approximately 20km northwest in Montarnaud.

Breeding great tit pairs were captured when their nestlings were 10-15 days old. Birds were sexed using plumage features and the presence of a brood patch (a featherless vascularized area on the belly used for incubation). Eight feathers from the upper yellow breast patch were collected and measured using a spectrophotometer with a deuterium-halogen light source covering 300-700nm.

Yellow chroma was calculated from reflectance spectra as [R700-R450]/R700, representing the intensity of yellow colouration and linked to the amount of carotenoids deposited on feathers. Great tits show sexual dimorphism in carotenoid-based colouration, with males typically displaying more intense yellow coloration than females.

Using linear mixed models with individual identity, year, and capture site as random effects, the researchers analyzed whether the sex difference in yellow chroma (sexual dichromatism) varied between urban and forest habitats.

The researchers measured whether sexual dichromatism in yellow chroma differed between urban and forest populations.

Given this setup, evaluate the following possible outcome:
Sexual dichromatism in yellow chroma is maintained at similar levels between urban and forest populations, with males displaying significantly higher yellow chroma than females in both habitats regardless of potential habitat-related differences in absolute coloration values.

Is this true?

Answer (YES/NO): NO